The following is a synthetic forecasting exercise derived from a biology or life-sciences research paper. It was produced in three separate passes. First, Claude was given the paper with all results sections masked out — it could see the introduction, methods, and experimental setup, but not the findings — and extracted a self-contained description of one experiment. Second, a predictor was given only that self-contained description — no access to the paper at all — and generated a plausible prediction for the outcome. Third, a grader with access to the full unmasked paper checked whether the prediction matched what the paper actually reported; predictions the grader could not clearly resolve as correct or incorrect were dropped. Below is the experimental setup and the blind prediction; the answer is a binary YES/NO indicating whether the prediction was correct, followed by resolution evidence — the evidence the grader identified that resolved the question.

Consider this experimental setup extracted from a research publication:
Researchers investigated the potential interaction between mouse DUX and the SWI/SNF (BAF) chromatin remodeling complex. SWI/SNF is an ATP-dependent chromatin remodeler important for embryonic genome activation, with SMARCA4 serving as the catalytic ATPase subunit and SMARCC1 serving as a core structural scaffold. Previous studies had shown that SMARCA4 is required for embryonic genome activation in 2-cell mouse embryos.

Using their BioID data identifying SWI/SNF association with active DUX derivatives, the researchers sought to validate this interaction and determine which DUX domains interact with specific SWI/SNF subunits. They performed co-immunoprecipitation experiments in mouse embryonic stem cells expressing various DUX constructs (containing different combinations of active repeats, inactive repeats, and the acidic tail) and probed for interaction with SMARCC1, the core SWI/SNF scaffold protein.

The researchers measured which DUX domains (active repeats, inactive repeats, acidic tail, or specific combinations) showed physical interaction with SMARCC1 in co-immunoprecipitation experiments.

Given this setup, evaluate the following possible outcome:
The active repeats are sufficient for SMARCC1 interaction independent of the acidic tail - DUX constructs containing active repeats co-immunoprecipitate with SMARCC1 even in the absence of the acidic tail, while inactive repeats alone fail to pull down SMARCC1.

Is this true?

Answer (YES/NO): YES